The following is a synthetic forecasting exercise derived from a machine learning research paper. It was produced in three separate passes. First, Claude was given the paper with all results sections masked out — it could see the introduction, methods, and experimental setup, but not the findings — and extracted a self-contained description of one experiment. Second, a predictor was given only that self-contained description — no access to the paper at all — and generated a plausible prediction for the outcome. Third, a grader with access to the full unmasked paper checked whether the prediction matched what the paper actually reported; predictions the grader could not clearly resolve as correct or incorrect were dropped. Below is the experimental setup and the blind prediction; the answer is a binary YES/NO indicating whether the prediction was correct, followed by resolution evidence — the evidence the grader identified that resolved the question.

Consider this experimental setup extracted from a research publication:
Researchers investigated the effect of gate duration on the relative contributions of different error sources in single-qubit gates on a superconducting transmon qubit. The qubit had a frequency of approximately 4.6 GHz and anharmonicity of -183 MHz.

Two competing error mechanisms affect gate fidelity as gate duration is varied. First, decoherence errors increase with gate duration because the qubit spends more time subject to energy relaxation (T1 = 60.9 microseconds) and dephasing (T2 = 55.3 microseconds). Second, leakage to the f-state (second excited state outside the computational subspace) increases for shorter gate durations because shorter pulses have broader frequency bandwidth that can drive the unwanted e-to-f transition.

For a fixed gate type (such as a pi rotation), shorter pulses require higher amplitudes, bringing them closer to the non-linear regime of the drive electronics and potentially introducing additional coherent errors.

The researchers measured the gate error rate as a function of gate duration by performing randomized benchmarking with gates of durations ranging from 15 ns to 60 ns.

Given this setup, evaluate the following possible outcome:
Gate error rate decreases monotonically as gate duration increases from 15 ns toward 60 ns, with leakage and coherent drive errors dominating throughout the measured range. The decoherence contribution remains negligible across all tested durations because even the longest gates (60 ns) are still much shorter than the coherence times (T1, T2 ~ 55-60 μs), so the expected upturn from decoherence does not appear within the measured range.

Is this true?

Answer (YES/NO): NO